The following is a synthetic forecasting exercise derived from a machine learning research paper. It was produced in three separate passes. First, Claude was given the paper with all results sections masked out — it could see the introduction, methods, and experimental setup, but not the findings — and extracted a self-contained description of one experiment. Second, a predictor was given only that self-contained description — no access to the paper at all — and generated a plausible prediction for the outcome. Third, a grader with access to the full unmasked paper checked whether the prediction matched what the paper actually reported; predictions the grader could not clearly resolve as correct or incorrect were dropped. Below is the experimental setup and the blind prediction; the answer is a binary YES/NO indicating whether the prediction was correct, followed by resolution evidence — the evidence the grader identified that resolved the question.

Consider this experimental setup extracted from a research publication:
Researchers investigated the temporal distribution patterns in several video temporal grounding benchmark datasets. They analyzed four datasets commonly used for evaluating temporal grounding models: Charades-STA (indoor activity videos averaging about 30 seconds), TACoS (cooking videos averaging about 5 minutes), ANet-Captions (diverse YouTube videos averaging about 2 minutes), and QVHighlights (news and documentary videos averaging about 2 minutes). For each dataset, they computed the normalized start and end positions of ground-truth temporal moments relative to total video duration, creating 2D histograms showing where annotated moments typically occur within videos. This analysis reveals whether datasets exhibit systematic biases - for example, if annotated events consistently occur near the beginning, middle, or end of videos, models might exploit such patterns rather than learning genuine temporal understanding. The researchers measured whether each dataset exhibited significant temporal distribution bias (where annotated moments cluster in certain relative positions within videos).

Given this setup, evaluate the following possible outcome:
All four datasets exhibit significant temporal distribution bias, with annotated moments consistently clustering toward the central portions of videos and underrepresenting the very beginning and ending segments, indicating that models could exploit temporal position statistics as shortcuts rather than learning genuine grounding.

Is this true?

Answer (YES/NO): NO